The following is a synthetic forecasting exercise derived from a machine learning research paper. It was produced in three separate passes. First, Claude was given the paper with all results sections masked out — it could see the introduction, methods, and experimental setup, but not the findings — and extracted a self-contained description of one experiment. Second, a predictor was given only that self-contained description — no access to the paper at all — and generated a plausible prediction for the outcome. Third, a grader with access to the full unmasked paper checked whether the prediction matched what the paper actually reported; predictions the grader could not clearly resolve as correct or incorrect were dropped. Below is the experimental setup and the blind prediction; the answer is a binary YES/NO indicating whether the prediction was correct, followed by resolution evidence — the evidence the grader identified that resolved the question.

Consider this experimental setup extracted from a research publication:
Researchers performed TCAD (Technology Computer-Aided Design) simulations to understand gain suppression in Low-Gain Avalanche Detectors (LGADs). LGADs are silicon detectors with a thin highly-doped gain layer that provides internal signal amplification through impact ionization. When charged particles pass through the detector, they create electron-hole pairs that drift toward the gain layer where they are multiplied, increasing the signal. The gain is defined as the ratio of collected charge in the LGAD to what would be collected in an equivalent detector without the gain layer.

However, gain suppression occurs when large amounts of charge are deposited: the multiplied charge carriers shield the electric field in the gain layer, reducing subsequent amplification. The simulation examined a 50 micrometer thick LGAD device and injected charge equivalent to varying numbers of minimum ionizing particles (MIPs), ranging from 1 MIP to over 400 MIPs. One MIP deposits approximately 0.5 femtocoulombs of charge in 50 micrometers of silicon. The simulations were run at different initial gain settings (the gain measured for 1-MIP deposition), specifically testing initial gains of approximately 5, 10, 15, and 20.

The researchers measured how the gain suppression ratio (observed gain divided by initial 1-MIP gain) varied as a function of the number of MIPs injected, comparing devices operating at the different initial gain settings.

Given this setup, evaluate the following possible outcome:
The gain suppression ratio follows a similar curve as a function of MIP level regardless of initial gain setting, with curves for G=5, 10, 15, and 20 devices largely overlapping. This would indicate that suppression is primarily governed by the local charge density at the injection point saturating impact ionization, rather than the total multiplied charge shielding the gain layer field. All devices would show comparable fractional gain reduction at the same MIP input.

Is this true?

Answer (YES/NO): NO